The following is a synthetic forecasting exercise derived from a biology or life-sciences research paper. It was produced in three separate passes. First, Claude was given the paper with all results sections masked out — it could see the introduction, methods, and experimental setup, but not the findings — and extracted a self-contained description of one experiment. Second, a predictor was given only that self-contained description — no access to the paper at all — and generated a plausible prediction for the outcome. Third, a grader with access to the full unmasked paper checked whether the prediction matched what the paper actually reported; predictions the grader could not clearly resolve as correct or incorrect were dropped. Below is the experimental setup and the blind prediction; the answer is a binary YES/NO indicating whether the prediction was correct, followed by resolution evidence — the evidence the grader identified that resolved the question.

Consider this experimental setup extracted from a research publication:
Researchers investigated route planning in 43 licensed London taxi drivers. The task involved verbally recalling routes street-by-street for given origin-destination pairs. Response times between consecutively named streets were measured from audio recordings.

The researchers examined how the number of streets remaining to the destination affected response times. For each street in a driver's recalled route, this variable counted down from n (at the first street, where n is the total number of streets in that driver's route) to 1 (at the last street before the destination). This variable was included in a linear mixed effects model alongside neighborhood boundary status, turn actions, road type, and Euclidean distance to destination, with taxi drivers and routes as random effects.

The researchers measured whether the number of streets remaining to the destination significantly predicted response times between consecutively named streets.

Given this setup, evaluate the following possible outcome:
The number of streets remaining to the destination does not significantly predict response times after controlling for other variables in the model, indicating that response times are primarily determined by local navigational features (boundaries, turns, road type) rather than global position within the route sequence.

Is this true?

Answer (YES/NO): NO